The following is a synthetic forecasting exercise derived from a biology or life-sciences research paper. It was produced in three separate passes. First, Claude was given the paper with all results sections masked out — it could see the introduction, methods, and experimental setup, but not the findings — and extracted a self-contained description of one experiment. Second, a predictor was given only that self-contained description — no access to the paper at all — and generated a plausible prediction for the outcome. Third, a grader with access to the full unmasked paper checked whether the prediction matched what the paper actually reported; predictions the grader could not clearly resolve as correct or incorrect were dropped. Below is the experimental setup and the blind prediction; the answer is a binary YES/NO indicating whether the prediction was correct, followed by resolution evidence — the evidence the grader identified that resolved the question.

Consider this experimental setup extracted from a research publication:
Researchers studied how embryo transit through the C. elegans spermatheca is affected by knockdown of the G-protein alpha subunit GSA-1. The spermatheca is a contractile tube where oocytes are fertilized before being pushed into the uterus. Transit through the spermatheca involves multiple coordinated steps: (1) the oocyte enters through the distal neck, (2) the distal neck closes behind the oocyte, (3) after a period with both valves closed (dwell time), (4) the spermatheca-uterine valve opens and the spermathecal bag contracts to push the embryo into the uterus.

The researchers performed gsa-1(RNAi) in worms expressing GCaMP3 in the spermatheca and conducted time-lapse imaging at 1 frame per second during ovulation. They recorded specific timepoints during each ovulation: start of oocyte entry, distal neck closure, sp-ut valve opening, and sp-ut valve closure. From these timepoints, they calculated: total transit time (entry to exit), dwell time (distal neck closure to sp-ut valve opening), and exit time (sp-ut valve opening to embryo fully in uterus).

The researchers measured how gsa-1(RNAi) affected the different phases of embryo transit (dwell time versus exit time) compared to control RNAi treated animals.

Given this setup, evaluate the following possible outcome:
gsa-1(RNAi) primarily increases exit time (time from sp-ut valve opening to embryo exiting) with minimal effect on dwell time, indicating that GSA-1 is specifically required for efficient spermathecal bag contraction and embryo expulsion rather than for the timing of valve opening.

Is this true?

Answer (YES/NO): NO